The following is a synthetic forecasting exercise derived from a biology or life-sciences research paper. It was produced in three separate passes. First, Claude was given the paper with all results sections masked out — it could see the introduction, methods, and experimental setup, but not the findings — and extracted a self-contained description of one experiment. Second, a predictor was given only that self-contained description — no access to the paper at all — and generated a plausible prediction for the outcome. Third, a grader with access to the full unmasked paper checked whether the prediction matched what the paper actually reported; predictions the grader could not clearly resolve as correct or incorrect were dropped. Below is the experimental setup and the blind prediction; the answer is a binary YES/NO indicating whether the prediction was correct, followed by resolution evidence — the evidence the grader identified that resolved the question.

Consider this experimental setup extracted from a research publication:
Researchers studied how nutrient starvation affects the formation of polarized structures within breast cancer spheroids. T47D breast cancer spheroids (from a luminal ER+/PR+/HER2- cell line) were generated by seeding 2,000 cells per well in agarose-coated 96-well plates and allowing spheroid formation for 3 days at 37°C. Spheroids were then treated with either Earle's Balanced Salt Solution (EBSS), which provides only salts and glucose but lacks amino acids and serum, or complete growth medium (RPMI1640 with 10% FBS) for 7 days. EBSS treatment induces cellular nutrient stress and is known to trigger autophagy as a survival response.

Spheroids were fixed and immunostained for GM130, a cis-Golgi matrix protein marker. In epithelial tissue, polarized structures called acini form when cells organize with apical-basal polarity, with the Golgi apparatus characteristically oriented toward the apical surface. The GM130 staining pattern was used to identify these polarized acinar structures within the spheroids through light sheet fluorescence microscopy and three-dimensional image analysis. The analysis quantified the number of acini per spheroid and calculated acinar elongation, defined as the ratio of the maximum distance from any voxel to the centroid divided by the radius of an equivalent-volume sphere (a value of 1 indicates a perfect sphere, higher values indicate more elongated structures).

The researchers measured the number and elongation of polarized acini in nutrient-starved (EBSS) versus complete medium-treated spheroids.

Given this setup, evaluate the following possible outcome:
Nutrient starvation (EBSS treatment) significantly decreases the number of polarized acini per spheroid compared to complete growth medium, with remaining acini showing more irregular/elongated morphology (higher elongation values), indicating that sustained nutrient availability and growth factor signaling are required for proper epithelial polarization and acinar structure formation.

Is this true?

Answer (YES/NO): NO